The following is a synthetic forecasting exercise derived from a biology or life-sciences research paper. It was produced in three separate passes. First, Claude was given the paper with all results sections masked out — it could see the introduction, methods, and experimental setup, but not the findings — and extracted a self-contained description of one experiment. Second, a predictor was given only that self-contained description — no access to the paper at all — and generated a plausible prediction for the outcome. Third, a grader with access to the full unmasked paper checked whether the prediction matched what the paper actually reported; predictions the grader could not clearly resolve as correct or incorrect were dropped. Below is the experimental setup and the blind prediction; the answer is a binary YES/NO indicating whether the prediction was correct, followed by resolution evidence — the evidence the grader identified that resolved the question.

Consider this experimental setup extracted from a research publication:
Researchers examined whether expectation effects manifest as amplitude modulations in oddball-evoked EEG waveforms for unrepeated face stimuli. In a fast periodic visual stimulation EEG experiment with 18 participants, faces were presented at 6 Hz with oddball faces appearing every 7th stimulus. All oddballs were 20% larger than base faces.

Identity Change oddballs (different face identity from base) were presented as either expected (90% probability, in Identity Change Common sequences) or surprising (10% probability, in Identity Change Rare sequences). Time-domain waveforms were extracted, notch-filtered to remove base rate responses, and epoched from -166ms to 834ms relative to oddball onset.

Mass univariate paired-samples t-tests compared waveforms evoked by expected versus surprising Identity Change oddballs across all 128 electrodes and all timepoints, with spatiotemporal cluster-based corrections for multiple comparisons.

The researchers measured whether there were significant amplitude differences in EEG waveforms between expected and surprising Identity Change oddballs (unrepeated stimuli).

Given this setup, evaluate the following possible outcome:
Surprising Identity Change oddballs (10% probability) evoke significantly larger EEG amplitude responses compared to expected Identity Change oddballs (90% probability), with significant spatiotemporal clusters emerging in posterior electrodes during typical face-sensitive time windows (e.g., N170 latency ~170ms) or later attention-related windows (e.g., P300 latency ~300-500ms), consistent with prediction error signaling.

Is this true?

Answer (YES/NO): NO